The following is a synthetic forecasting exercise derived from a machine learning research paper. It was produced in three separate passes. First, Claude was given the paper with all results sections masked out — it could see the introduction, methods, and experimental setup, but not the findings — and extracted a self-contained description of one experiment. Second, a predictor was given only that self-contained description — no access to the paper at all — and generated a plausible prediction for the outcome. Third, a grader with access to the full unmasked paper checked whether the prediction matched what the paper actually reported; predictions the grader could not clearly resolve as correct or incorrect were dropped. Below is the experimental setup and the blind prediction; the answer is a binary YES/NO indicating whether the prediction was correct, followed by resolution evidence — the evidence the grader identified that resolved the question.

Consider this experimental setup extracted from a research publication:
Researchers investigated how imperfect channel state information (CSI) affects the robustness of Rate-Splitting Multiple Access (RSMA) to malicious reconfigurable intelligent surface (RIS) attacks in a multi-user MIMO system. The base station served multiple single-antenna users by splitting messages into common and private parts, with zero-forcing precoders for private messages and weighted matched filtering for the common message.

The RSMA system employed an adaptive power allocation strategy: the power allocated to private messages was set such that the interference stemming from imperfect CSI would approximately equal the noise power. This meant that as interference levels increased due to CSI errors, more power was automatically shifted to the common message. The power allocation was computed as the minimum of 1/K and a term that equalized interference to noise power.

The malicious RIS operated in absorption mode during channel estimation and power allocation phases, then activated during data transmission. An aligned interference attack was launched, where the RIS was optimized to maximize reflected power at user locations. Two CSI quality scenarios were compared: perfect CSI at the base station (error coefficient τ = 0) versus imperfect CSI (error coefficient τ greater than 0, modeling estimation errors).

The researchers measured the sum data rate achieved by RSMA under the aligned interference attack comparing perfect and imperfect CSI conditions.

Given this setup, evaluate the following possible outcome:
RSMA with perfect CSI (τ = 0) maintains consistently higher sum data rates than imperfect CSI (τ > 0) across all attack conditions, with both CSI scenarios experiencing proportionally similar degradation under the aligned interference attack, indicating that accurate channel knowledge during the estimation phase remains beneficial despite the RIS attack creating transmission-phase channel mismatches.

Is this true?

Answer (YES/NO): NO